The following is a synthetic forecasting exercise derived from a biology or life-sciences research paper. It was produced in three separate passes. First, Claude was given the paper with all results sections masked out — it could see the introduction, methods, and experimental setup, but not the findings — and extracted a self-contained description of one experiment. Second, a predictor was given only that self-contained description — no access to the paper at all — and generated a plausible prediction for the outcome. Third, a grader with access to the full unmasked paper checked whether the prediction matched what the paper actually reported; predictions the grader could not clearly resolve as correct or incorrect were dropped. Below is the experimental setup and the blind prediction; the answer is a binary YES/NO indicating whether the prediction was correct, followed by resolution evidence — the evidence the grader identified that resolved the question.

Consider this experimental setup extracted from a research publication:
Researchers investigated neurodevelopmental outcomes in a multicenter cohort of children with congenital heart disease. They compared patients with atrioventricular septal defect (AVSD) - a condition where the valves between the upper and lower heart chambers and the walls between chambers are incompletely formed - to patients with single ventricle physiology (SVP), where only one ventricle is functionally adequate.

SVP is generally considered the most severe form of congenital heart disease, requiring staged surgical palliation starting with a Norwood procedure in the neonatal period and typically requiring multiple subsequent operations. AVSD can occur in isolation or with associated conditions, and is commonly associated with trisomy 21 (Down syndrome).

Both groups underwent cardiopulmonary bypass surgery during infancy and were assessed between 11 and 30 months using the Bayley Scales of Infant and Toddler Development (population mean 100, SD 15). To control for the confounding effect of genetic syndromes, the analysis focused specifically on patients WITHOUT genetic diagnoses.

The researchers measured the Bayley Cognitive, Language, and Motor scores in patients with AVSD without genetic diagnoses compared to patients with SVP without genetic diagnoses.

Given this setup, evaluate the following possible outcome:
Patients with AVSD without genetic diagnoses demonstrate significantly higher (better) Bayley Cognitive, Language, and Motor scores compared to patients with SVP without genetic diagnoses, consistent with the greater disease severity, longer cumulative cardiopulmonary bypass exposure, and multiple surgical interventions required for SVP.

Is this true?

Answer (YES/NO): NO